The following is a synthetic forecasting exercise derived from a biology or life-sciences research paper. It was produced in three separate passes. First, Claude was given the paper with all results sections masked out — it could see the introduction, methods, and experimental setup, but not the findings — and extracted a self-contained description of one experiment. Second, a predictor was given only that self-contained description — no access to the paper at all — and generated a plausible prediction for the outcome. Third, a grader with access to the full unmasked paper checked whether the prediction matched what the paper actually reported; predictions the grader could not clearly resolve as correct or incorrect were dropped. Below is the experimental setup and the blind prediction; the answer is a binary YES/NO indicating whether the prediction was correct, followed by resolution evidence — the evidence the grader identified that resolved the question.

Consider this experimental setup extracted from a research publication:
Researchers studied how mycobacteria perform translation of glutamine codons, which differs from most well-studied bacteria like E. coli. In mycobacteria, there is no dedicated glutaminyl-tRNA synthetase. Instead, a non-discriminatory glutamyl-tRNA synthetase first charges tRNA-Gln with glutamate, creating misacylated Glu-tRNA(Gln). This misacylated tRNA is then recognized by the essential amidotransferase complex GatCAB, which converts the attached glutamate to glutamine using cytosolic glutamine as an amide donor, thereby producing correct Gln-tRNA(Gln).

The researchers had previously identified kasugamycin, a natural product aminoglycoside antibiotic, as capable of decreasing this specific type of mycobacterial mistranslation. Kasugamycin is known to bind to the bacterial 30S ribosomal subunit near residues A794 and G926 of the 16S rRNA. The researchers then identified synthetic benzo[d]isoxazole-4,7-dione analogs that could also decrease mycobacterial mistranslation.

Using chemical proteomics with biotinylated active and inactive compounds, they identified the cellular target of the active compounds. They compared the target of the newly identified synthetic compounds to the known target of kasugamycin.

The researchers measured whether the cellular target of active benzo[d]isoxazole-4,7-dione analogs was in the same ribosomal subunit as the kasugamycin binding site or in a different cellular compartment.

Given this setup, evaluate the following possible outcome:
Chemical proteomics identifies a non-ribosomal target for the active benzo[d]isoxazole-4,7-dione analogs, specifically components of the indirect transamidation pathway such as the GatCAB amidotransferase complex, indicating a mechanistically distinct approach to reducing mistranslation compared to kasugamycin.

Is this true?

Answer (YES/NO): NO